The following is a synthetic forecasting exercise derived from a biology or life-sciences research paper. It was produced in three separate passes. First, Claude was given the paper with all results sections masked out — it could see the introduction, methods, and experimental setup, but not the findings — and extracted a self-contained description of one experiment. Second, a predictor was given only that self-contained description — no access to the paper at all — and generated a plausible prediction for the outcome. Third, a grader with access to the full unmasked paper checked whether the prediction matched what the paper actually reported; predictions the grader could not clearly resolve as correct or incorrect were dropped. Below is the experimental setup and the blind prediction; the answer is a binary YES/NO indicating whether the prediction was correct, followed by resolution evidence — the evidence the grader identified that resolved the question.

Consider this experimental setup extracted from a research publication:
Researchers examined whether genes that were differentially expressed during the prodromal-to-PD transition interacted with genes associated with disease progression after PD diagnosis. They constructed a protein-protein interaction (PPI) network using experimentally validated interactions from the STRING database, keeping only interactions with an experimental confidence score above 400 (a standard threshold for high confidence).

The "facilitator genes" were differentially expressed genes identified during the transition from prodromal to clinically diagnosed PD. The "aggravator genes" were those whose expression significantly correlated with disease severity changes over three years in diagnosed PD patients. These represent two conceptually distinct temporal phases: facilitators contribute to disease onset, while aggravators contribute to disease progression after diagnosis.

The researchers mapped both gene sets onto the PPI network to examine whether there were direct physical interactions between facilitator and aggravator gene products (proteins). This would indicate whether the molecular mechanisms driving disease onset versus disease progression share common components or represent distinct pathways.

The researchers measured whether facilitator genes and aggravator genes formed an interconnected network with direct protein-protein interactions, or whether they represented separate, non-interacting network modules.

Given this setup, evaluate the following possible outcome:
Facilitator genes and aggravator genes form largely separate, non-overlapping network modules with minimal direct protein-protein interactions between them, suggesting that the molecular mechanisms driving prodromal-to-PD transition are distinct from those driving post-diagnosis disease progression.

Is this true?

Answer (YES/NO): NO